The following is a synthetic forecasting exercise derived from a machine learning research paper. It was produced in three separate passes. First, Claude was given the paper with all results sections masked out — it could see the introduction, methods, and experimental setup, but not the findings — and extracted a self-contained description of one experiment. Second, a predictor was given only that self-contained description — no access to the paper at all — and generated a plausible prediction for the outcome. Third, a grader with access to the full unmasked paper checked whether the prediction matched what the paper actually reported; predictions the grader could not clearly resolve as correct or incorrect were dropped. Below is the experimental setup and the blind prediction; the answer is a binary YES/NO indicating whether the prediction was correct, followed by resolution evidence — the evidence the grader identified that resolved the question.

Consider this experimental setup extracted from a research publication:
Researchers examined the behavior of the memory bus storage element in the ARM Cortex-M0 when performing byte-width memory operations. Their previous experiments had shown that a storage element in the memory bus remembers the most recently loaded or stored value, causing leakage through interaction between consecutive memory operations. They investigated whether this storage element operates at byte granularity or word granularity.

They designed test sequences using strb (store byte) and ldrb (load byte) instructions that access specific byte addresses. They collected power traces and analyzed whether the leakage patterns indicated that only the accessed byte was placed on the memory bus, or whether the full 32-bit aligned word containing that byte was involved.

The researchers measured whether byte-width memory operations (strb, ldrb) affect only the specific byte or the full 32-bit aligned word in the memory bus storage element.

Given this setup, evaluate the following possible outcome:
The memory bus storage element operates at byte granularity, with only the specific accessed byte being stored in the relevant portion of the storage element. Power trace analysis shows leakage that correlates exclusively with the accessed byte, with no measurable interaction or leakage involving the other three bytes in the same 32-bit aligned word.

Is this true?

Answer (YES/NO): NO